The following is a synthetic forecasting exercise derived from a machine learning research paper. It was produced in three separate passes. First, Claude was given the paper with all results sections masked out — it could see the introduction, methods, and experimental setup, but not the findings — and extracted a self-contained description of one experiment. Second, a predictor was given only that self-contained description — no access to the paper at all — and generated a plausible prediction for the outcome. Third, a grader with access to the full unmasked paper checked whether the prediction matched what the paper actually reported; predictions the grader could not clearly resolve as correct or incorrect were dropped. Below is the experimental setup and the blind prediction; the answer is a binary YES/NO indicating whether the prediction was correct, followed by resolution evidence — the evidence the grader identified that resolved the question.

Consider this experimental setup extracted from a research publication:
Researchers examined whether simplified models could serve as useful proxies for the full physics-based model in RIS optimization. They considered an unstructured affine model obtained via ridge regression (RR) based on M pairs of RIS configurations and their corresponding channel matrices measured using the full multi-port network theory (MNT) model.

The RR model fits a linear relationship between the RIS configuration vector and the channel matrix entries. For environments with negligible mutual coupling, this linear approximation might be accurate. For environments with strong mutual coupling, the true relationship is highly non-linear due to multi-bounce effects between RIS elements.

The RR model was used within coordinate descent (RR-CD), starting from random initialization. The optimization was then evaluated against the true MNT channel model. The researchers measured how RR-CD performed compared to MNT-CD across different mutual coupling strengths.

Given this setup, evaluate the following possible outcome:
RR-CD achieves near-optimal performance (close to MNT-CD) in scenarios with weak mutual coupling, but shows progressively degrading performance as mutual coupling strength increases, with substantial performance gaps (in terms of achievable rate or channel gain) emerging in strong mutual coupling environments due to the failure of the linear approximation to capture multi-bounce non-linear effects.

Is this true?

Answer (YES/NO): YES